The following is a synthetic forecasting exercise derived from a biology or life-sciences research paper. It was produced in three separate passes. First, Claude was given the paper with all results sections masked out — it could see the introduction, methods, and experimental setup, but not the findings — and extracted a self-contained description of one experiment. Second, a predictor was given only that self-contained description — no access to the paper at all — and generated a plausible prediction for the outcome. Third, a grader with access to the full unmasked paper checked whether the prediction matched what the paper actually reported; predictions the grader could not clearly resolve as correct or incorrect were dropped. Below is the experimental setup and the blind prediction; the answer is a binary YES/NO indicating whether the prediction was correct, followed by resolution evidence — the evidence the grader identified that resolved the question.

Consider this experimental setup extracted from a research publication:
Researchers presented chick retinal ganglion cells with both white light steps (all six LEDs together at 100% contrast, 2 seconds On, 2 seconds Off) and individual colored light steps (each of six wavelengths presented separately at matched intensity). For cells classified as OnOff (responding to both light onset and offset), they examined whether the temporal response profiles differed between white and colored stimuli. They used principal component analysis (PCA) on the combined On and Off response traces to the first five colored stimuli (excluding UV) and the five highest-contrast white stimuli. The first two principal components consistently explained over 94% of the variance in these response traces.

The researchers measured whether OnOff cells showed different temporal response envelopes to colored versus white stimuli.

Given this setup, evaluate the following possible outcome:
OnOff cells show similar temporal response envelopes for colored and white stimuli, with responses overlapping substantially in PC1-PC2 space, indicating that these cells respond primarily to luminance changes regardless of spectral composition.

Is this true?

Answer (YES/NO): NO